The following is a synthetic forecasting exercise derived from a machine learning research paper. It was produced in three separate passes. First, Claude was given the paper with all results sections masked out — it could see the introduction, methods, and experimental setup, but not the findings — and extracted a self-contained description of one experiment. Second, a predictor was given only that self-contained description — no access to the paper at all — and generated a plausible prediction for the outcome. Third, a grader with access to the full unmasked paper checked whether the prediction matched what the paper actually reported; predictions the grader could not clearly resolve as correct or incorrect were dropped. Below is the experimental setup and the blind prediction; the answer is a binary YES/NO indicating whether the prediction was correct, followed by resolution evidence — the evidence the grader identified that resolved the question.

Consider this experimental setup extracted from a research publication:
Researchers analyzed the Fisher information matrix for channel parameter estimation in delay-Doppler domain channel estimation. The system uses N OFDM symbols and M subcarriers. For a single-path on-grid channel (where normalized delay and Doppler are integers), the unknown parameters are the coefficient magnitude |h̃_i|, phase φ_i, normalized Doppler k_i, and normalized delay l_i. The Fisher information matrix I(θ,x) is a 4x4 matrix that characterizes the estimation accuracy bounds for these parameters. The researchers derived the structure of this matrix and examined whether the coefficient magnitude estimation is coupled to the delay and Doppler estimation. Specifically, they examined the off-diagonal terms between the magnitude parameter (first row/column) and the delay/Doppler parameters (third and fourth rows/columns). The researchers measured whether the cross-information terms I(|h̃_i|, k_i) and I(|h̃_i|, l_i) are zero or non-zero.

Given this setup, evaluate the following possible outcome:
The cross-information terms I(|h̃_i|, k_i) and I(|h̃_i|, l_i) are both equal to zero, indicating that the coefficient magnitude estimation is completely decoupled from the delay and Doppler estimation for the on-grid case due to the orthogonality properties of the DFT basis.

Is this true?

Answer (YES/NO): YES